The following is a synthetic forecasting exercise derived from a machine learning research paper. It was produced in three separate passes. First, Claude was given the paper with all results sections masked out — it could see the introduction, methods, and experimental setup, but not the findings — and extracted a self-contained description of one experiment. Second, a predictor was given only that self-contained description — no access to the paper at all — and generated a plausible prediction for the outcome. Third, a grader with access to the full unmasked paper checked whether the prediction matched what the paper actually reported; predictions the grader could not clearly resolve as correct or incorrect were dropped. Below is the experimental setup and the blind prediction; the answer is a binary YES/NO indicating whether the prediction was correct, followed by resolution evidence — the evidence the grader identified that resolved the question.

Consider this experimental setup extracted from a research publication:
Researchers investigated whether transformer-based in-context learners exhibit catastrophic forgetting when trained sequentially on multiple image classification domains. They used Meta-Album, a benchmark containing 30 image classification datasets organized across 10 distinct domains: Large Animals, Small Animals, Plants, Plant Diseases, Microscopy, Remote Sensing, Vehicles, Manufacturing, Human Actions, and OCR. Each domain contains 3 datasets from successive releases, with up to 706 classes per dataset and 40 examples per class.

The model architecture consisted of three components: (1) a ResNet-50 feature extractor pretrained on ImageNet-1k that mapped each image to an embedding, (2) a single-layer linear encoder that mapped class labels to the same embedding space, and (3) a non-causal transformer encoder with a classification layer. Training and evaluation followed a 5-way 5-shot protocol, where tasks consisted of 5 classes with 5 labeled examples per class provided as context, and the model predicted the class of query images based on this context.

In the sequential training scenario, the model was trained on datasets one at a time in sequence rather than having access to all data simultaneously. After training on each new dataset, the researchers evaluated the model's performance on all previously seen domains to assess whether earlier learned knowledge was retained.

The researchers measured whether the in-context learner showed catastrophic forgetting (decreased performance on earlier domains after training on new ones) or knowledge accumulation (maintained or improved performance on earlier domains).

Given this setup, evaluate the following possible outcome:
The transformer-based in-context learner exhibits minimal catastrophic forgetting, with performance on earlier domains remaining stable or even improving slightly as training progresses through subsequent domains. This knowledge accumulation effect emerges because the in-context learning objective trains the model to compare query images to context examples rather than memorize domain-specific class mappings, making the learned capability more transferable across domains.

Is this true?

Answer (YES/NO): NO